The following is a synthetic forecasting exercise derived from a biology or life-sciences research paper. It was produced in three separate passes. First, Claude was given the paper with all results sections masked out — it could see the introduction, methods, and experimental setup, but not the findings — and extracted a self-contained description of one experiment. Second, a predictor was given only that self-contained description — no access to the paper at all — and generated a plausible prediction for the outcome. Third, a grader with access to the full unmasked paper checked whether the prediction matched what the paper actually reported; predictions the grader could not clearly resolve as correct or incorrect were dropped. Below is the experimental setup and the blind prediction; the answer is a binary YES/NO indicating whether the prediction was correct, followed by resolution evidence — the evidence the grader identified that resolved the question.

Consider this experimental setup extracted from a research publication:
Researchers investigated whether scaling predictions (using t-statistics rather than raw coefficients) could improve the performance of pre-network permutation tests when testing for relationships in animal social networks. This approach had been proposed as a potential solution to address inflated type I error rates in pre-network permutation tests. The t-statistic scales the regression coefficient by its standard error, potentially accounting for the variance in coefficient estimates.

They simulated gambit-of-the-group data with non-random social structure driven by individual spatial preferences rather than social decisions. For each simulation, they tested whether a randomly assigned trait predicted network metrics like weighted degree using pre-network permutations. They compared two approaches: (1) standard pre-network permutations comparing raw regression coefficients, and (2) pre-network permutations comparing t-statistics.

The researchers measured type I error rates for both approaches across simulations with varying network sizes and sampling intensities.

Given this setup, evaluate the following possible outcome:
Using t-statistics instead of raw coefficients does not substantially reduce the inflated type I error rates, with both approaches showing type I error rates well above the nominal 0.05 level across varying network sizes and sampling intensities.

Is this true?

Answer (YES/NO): YES